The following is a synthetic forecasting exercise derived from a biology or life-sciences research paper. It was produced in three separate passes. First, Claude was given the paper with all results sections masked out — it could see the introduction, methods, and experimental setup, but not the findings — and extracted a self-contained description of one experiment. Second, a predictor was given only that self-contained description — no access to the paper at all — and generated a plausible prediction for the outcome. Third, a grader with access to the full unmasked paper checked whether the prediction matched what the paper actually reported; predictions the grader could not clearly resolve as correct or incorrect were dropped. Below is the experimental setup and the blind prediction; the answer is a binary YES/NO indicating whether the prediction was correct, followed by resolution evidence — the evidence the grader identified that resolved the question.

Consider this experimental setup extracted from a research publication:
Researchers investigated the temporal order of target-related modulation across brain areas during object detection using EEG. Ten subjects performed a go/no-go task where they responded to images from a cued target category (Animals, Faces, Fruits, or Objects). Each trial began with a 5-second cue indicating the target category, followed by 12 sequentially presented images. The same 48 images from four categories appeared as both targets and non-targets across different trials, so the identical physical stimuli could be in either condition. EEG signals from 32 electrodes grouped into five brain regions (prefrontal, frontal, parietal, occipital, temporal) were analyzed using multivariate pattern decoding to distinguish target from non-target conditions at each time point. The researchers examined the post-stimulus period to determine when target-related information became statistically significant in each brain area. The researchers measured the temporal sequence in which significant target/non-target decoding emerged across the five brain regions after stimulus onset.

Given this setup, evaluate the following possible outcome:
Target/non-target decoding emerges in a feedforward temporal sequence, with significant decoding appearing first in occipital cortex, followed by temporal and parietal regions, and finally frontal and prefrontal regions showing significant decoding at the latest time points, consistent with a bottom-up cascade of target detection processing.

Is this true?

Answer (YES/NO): NO